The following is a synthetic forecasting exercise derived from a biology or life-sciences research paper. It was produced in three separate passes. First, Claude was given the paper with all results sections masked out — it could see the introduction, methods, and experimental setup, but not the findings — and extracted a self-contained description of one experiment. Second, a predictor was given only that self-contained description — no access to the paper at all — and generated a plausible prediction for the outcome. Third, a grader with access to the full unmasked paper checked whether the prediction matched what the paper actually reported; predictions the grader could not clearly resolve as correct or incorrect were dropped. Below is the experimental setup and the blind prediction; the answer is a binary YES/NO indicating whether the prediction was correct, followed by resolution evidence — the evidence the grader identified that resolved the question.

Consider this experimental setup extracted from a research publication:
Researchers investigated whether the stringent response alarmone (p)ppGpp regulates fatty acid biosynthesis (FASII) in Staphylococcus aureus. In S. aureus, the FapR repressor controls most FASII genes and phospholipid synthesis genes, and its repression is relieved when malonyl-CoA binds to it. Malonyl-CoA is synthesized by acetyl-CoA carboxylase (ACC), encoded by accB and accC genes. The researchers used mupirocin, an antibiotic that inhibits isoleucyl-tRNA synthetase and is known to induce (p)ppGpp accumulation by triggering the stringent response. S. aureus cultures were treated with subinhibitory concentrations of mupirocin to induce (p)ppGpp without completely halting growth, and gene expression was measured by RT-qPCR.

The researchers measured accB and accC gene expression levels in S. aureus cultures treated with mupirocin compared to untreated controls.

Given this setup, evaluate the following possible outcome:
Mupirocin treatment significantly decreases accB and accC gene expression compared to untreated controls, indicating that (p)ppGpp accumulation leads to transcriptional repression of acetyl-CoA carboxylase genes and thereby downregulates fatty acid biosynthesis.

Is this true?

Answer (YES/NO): YES